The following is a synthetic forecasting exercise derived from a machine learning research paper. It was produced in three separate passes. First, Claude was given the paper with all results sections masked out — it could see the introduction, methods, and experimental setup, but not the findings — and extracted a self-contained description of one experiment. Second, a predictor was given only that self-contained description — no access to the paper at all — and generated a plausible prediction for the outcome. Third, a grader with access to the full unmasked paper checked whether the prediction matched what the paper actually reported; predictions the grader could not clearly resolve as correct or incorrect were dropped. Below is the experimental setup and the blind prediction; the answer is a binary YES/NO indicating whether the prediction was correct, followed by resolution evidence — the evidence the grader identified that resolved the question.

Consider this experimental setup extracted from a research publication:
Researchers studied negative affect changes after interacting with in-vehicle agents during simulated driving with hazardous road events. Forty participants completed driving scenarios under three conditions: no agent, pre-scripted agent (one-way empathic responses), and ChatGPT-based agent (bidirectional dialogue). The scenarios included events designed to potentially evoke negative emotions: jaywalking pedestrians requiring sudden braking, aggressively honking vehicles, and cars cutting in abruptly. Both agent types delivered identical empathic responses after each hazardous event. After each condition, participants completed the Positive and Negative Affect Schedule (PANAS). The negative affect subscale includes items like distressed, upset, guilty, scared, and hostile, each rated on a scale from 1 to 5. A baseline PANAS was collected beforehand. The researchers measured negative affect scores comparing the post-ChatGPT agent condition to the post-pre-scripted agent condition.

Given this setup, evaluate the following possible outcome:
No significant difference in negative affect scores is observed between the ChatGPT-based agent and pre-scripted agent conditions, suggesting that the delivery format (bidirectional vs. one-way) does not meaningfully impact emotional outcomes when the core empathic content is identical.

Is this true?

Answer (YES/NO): YES